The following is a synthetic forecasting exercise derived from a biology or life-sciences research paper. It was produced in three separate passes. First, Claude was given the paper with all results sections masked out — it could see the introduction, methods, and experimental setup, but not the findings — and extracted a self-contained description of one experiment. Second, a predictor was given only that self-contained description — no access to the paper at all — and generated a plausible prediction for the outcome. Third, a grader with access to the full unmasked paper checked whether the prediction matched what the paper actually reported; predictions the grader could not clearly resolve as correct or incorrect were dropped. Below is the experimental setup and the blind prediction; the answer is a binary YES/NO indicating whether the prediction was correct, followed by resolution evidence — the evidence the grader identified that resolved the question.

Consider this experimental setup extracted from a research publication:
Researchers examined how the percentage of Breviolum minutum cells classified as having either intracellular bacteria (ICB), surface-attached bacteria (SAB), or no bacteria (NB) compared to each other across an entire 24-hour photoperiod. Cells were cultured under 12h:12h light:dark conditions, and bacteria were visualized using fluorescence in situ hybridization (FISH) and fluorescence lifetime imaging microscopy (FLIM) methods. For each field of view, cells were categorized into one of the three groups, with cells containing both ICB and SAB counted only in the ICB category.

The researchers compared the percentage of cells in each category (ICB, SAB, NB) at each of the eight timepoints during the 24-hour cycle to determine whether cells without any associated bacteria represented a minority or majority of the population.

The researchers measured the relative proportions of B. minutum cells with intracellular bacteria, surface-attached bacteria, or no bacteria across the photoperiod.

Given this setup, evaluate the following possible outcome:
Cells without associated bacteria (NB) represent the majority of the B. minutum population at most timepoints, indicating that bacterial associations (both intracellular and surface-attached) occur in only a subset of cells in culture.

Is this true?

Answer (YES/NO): YES